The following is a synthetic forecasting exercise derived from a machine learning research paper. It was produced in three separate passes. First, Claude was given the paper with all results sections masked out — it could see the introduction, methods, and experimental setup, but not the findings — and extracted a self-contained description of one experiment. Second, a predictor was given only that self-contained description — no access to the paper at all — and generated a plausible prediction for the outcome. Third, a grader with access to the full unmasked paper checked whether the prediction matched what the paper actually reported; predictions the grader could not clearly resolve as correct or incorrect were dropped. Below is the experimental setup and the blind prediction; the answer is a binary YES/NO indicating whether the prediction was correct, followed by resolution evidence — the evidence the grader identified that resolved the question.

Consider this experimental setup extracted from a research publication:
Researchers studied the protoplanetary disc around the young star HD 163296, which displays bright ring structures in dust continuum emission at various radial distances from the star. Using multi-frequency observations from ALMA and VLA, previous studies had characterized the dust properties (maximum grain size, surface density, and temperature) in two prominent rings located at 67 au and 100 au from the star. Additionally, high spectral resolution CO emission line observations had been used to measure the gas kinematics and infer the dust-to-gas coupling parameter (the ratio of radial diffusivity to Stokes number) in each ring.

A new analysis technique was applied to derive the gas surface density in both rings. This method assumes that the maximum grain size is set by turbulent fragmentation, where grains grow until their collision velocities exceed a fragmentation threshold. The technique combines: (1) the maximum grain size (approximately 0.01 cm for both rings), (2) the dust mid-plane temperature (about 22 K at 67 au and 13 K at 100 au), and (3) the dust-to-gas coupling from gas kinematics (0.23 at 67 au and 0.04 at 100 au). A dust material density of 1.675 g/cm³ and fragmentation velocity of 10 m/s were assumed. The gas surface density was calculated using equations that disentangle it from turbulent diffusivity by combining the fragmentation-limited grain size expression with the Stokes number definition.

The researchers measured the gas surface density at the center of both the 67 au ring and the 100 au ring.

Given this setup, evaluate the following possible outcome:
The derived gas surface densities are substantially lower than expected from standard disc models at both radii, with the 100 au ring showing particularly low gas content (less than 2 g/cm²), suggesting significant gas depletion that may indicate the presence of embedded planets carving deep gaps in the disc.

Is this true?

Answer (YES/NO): NO